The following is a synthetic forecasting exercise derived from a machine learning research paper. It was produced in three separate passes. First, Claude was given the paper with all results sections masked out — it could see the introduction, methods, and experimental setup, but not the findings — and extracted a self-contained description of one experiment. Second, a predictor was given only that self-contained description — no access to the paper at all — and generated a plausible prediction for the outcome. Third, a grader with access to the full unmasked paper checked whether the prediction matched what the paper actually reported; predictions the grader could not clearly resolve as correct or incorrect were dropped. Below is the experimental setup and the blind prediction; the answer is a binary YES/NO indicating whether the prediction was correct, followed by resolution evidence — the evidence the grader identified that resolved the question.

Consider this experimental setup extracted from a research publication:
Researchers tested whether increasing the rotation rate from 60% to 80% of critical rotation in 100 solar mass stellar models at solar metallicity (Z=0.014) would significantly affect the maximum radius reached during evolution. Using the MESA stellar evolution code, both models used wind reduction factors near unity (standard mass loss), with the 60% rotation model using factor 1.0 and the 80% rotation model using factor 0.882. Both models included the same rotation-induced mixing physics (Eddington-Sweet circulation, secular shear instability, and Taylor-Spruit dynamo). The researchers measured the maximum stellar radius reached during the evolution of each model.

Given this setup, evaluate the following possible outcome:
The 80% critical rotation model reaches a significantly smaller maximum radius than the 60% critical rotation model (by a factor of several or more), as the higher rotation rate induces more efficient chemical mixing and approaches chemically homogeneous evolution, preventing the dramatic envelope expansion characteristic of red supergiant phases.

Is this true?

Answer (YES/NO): NO